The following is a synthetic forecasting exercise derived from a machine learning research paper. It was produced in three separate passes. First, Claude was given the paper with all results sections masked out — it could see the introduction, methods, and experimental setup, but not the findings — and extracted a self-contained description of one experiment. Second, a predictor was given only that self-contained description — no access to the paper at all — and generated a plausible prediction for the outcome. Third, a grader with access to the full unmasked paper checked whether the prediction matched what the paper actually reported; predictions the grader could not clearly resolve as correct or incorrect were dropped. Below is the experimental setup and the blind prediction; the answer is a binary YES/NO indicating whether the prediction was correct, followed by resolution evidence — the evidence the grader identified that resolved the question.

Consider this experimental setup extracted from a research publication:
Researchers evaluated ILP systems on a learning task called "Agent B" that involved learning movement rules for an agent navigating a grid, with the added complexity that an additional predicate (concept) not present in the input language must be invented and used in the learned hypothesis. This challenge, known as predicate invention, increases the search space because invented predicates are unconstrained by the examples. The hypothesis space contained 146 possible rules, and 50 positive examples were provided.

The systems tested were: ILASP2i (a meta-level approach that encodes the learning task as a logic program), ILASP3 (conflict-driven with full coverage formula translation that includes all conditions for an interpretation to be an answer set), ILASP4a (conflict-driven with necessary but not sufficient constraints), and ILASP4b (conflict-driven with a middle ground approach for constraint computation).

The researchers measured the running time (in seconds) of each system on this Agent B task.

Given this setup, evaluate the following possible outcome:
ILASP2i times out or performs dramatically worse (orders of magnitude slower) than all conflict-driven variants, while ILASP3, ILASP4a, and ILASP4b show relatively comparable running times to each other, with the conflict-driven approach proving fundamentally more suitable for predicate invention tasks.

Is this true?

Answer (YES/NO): NO